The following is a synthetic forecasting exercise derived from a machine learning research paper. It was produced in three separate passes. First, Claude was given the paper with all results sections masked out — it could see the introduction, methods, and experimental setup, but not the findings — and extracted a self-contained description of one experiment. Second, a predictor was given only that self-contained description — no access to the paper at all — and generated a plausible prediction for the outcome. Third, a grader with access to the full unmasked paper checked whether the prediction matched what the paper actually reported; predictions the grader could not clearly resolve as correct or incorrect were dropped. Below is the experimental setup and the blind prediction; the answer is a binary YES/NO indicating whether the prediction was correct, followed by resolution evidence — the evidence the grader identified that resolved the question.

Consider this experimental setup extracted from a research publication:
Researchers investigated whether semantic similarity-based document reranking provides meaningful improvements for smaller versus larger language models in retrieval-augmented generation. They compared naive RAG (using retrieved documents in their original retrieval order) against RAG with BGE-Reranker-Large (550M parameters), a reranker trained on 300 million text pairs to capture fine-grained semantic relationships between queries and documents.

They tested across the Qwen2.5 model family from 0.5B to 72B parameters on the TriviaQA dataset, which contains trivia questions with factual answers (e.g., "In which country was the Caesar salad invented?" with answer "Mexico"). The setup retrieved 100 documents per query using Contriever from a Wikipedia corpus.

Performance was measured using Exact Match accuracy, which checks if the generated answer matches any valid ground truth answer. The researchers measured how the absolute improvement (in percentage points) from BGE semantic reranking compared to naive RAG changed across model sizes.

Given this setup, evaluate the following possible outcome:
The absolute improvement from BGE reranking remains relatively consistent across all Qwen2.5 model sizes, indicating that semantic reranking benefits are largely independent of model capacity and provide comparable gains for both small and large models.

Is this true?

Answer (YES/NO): NO